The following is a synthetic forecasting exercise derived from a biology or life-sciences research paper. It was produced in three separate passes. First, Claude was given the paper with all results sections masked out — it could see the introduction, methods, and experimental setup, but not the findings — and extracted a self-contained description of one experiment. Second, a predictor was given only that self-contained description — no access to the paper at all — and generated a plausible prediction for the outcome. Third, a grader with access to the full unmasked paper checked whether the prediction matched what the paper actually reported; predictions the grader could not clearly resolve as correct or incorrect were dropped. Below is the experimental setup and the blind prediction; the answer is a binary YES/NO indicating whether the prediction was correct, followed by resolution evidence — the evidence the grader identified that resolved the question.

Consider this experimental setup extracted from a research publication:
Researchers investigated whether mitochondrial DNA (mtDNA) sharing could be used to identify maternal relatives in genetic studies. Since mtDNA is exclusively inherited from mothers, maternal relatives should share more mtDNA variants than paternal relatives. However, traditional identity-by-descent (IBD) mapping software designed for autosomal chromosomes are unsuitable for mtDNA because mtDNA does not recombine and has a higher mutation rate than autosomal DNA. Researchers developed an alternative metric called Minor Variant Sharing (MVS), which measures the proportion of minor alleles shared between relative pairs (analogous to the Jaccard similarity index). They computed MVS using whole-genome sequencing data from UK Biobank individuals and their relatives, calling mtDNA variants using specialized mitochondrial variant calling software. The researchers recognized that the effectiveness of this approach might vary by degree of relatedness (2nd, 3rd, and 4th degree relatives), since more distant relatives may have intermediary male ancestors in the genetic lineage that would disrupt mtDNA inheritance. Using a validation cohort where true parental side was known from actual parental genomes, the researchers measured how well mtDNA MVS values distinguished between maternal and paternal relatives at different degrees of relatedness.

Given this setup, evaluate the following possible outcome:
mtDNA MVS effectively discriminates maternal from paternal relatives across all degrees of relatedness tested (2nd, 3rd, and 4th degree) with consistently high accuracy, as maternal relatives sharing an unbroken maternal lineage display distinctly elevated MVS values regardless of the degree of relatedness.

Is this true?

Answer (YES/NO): NO